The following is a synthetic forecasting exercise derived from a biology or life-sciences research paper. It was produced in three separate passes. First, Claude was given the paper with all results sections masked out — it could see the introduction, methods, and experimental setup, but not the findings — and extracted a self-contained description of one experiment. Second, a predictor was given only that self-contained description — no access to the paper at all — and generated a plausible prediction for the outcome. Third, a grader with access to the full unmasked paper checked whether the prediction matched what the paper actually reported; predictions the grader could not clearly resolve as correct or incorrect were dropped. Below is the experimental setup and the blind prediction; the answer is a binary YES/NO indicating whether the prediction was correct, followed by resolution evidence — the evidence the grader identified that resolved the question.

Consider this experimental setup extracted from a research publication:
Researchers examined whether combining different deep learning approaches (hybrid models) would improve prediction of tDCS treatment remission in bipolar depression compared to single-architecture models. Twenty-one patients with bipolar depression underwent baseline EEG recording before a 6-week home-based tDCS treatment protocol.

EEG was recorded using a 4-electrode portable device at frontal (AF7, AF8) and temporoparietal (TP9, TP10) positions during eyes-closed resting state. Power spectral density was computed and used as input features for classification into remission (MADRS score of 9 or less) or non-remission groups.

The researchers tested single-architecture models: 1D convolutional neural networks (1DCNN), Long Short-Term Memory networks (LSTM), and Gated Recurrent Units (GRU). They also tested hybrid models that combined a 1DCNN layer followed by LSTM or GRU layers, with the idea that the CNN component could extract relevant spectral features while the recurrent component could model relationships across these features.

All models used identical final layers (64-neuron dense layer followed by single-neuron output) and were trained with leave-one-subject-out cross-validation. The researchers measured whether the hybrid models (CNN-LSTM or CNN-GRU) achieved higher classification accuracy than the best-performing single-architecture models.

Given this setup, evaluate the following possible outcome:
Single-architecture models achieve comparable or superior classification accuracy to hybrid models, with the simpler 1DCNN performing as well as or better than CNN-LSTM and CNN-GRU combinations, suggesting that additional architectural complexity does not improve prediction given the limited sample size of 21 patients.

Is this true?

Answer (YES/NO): NO